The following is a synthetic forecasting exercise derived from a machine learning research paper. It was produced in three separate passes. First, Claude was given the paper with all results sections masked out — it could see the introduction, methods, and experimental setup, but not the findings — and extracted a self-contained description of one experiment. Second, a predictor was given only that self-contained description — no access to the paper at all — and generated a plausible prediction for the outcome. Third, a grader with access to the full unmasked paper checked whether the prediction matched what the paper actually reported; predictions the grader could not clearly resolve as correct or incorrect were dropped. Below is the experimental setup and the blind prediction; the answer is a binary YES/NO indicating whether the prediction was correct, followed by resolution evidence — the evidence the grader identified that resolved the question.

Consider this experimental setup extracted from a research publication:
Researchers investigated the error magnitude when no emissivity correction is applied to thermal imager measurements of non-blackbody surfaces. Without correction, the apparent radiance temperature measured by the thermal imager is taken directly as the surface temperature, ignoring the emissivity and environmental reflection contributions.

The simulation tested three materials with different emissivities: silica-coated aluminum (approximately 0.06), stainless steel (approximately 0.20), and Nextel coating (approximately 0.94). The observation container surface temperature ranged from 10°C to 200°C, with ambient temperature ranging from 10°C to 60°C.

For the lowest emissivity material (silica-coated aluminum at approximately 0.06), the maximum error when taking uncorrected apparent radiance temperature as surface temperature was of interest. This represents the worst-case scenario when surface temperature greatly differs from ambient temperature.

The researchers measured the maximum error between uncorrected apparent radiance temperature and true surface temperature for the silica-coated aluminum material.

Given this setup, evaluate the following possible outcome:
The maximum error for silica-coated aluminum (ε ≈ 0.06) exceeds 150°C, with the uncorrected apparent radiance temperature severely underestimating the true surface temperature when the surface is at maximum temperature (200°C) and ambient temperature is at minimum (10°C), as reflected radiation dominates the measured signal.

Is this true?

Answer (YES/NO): YES